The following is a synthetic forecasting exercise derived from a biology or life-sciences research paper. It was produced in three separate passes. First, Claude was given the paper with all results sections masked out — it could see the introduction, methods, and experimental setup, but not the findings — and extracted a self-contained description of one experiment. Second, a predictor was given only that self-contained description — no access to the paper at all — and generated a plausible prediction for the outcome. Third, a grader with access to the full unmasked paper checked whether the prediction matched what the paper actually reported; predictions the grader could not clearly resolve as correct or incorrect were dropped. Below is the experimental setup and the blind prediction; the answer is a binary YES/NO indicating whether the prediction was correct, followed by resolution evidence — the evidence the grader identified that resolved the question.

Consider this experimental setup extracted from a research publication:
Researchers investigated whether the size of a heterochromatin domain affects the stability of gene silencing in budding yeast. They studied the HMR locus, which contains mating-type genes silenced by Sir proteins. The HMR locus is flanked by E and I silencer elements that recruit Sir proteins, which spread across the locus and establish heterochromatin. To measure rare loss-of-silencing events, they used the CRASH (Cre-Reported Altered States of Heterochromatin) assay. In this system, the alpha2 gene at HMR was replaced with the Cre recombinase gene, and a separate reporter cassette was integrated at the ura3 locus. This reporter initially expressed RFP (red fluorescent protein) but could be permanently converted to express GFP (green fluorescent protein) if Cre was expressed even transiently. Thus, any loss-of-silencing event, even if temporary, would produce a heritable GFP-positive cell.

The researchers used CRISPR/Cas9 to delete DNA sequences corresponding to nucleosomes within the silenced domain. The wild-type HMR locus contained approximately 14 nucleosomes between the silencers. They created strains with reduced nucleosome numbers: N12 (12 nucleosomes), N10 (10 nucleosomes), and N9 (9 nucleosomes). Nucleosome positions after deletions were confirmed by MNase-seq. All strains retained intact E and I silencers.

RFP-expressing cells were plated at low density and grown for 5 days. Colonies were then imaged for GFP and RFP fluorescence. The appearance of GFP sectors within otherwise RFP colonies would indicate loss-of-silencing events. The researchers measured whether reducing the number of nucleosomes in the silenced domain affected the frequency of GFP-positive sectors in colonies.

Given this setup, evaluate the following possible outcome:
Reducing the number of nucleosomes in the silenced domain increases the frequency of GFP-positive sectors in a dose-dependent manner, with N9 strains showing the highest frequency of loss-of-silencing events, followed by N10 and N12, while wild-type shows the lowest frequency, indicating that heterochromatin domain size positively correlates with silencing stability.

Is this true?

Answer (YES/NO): NO